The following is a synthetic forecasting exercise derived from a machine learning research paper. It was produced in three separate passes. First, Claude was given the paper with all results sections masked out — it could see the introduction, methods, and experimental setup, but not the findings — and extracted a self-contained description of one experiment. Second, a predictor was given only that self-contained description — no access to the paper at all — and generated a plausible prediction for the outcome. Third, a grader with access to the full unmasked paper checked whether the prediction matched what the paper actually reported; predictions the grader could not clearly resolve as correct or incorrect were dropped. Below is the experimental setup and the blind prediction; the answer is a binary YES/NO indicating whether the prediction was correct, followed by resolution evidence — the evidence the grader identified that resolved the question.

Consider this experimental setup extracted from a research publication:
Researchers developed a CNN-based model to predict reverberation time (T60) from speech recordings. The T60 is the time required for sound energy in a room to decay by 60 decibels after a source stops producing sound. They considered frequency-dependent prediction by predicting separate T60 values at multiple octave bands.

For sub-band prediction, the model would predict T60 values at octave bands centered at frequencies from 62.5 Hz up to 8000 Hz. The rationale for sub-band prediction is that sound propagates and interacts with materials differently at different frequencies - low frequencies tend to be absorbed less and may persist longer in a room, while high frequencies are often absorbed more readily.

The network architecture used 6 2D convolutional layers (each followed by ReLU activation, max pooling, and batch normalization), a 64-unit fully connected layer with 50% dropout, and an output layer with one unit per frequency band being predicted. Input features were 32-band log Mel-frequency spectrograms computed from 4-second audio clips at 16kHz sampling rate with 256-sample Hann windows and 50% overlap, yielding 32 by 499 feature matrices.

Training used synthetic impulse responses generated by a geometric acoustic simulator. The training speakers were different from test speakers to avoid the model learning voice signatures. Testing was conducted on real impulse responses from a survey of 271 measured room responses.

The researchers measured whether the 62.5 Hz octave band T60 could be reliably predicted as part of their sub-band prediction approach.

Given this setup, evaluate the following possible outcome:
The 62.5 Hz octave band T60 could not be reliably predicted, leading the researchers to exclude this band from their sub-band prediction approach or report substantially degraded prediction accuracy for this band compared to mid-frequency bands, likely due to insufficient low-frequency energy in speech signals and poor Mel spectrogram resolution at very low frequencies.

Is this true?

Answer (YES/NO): YES